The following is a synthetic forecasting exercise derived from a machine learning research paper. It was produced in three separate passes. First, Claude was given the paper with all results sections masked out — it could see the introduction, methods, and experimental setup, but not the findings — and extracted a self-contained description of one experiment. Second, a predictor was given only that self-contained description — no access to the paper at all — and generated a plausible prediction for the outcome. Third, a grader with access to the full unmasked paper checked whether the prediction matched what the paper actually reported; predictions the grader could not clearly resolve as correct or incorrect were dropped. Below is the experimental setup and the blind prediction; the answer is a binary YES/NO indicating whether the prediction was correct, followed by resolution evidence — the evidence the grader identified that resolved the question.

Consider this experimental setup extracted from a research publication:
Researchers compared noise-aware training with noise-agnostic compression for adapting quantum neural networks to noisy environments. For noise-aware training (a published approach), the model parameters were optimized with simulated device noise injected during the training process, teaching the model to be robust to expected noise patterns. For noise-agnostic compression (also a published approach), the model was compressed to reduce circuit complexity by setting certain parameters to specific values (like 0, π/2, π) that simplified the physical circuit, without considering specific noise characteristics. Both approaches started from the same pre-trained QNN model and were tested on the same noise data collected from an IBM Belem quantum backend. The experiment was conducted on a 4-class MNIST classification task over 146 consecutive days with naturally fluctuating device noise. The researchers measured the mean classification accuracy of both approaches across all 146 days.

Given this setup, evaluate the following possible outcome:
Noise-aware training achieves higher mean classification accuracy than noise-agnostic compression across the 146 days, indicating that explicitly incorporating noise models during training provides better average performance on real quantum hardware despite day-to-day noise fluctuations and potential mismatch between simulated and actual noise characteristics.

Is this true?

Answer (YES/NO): NO